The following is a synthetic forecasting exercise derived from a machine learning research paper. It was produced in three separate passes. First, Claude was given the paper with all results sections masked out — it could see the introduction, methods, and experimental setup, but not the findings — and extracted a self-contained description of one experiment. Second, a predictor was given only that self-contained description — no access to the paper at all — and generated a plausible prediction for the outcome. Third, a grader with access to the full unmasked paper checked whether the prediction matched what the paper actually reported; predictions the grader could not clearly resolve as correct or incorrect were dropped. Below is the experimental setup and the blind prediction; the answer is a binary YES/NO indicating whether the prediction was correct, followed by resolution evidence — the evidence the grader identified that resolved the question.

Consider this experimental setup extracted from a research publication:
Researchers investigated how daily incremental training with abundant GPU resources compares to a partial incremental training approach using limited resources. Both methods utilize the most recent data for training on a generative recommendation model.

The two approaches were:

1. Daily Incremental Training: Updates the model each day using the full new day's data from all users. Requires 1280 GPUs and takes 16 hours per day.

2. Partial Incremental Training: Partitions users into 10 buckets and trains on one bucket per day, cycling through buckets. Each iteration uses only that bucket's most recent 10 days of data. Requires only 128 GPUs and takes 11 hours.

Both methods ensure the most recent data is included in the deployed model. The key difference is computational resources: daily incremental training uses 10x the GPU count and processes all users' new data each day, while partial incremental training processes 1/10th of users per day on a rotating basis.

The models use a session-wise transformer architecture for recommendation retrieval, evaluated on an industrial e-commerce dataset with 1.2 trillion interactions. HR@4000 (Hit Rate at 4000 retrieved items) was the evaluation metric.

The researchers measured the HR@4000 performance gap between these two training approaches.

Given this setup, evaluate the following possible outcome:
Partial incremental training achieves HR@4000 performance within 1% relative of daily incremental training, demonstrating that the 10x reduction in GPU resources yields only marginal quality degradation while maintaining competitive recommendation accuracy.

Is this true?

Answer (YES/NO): NO